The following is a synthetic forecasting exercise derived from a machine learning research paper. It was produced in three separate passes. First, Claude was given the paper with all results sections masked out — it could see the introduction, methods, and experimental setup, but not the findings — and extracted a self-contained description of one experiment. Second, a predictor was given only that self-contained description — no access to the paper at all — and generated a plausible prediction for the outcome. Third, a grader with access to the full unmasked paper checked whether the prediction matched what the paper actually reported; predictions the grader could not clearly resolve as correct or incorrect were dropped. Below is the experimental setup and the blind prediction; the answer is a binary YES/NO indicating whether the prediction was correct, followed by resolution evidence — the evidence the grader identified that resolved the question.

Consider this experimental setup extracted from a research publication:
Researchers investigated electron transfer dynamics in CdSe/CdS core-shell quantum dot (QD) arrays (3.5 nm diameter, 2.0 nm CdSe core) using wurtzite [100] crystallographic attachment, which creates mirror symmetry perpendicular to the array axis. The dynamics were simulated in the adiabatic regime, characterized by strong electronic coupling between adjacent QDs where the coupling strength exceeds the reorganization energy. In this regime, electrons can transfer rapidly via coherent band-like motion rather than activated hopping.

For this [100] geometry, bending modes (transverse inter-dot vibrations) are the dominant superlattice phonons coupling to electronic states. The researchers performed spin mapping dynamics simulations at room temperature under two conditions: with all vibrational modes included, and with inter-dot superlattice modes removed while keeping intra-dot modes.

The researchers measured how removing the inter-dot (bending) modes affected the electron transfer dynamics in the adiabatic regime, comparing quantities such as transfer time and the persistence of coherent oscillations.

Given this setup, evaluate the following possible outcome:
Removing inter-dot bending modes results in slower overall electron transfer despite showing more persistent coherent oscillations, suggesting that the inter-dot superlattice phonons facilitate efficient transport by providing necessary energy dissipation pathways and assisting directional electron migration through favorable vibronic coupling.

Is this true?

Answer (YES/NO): NO